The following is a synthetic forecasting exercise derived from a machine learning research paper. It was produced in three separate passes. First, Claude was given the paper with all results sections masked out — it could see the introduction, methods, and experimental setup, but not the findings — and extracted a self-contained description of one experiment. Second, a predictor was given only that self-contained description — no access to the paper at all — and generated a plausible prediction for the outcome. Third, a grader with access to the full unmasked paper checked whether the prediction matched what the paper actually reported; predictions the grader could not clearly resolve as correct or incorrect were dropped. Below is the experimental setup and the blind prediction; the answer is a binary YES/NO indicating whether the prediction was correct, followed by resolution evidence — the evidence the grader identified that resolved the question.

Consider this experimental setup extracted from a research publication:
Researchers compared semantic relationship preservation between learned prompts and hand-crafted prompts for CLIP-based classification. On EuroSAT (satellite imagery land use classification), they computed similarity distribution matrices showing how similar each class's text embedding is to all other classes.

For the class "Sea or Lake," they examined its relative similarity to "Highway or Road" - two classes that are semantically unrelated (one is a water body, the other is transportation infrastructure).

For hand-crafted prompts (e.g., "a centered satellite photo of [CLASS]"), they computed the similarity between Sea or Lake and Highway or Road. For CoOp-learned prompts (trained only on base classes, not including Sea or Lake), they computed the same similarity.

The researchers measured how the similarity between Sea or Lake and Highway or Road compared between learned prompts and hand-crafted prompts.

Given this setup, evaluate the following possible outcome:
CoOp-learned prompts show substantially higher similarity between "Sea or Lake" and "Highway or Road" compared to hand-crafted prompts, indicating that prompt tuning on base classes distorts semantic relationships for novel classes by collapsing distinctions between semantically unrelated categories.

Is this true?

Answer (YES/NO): YES